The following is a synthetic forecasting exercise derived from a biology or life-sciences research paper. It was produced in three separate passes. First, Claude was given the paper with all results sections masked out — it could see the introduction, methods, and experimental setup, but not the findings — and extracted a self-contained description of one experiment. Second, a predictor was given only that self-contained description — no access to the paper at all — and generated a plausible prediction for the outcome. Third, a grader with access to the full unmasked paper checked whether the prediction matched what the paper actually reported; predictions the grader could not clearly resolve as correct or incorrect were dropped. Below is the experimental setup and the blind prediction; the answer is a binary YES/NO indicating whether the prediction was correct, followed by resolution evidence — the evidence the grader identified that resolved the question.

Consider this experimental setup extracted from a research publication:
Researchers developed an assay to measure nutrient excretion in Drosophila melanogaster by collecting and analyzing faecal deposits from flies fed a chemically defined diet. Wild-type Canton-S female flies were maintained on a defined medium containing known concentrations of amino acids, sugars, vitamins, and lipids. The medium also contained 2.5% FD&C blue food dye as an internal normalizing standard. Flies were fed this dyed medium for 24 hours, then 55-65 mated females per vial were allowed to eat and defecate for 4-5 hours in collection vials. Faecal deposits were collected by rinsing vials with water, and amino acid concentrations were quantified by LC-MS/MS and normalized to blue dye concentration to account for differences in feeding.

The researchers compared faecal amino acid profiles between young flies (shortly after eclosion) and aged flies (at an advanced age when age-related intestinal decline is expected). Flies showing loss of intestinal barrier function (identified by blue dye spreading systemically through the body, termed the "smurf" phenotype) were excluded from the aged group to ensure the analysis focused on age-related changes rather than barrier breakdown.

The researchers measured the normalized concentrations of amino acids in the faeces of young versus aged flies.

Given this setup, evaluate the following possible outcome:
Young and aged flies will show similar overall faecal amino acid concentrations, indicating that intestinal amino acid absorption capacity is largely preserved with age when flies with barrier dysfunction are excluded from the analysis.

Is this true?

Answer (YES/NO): NO